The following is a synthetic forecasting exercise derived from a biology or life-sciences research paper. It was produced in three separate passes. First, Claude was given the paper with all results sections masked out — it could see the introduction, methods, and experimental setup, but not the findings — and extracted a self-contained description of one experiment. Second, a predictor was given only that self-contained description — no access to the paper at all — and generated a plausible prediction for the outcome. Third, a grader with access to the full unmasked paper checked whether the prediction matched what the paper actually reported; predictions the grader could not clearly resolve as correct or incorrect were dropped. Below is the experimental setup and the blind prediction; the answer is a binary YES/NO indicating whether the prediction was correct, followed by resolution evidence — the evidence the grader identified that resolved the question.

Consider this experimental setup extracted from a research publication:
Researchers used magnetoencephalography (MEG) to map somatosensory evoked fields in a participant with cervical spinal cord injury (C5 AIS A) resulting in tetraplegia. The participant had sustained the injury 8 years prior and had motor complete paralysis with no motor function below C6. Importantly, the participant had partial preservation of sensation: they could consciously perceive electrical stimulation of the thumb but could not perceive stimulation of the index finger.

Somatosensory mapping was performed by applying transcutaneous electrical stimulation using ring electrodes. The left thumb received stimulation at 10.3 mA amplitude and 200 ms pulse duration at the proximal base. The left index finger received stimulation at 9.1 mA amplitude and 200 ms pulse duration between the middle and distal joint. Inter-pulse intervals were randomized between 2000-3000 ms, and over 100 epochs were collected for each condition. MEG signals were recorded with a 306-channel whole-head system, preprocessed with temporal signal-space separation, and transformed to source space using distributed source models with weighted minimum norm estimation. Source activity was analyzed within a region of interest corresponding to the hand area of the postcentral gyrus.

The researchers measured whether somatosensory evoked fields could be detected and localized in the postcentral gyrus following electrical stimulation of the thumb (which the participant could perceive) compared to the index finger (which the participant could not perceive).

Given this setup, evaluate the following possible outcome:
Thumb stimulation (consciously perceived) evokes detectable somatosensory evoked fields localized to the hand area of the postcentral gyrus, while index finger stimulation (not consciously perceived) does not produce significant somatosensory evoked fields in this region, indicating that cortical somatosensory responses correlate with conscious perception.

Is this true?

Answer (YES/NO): NO